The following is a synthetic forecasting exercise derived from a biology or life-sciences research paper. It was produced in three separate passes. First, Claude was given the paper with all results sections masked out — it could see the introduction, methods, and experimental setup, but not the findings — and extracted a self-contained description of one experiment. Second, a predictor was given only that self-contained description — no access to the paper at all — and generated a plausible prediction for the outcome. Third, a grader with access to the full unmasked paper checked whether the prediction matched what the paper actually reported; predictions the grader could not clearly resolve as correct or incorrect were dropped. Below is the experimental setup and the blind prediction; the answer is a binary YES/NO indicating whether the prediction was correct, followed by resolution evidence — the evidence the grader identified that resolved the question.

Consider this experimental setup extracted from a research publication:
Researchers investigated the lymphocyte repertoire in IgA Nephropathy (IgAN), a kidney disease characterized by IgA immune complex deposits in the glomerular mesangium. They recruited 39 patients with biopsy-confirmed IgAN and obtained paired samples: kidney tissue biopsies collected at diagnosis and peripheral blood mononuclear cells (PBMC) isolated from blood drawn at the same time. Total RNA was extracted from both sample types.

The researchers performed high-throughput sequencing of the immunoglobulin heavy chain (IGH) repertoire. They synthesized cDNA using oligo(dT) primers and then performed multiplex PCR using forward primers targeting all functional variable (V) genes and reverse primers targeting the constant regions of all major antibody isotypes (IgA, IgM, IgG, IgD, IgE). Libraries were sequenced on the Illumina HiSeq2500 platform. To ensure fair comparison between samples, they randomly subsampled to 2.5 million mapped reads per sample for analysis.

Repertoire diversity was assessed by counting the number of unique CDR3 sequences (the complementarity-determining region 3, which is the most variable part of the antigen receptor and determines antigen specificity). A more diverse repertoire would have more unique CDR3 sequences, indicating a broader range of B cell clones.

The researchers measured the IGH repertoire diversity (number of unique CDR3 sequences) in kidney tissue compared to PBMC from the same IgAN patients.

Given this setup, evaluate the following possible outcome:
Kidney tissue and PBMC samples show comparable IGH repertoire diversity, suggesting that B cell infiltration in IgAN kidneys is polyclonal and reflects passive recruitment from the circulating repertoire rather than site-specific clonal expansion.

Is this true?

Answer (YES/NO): NO